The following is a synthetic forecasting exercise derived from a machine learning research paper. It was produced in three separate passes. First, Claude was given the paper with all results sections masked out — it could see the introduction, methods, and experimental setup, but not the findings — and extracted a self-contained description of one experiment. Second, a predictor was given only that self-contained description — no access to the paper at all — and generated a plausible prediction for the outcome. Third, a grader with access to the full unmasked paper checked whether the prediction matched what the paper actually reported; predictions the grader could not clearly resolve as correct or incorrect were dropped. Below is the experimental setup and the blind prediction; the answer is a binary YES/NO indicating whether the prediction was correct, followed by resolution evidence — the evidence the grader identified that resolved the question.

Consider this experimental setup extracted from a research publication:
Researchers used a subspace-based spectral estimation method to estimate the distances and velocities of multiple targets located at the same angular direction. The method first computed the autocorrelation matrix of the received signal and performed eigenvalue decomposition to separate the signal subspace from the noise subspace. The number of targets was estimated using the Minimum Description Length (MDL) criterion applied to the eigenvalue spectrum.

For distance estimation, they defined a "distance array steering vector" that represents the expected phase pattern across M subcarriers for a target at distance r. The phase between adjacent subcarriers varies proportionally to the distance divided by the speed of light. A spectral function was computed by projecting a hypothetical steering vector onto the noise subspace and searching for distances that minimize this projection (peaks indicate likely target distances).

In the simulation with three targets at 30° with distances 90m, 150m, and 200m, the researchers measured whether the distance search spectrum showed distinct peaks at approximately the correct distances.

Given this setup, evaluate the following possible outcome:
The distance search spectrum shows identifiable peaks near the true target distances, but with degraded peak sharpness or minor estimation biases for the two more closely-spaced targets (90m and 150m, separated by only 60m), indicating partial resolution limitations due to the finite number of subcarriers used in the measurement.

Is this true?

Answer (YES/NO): NO